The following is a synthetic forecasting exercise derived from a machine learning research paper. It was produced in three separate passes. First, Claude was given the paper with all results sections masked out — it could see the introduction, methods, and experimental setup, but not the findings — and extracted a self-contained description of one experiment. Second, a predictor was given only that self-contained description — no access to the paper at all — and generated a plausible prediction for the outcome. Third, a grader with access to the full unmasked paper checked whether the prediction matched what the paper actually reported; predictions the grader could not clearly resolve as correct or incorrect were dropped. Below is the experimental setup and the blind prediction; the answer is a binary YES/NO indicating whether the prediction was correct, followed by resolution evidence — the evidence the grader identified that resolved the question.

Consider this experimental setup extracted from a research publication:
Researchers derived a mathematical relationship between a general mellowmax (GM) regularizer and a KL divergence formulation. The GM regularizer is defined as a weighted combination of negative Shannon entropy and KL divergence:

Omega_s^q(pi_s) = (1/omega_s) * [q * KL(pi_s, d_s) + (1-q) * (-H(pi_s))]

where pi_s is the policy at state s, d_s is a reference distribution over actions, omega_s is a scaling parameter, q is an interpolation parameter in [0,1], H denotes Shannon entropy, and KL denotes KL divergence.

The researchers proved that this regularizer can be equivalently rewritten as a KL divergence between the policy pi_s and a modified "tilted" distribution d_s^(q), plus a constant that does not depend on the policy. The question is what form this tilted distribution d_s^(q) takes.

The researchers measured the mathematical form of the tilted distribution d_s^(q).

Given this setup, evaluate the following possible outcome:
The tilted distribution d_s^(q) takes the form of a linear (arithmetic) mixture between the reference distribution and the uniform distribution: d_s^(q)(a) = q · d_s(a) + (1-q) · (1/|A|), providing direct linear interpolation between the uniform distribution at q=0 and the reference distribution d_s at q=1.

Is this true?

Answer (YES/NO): NO